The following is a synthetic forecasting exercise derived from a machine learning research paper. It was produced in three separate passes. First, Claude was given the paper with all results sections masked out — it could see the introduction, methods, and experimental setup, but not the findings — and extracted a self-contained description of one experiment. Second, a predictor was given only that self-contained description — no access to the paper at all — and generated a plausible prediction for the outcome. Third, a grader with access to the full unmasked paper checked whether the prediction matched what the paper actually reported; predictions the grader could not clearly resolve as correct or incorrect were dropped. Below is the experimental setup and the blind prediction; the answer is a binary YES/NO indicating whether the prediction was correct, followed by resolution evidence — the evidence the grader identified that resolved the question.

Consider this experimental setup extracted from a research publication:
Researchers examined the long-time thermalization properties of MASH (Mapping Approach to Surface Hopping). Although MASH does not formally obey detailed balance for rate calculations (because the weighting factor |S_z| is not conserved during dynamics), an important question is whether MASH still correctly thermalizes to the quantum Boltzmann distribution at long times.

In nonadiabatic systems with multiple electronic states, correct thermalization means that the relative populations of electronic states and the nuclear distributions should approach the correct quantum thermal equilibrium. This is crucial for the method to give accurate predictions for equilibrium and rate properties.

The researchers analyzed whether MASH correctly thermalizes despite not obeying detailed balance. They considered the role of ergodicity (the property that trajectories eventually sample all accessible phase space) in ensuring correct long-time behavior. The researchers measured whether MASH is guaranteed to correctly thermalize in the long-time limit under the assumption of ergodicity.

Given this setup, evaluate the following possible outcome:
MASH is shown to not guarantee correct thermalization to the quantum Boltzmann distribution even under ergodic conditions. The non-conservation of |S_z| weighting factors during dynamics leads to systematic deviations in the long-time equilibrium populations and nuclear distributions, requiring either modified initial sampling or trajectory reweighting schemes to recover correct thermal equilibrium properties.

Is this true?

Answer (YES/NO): NO